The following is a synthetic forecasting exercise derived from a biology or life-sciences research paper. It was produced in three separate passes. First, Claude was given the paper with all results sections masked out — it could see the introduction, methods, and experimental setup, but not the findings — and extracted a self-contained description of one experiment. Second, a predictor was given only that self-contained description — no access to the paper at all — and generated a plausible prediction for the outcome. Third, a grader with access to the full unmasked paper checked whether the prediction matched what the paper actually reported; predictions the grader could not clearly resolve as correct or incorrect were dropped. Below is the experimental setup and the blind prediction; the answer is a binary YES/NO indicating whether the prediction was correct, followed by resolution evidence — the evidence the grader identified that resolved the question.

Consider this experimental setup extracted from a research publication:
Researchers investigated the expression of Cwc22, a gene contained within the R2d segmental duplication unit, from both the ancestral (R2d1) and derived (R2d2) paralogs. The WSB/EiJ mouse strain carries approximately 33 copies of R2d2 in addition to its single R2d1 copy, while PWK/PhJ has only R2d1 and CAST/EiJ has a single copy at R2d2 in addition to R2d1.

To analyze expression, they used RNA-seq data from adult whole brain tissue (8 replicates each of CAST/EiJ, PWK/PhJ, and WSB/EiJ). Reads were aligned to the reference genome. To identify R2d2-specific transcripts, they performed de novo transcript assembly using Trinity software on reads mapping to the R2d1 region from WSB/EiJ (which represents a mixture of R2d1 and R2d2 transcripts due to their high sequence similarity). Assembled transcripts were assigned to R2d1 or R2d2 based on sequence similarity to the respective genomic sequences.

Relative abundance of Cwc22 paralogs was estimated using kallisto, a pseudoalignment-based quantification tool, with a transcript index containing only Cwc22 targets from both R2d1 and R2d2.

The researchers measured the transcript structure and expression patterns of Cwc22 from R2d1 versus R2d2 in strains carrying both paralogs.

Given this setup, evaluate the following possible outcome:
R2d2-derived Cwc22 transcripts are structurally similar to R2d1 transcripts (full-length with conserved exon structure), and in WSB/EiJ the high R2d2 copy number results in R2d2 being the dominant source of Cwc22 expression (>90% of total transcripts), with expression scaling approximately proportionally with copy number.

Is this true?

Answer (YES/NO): NO